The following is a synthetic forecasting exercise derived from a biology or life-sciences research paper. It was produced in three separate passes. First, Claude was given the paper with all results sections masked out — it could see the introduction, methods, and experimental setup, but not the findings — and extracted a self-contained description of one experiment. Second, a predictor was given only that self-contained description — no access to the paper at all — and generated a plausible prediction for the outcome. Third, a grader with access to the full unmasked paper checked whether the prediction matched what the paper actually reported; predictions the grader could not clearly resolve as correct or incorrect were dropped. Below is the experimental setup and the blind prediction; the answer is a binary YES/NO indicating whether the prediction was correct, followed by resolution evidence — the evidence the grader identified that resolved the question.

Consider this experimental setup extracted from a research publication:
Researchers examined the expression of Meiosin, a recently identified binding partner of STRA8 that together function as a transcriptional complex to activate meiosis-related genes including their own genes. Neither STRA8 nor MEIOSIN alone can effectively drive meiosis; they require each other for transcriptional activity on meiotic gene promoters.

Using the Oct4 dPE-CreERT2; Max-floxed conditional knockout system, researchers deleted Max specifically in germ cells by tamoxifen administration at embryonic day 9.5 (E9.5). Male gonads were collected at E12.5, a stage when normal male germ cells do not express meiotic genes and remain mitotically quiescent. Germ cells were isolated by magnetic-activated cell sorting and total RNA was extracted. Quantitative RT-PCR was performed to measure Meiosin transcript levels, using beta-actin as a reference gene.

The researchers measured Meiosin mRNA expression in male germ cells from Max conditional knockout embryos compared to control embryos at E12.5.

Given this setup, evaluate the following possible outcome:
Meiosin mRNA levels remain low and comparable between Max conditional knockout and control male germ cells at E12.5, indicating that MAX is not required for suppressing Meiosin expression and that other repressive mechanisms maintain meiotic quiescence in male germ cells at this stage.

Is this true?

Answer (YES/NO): NO